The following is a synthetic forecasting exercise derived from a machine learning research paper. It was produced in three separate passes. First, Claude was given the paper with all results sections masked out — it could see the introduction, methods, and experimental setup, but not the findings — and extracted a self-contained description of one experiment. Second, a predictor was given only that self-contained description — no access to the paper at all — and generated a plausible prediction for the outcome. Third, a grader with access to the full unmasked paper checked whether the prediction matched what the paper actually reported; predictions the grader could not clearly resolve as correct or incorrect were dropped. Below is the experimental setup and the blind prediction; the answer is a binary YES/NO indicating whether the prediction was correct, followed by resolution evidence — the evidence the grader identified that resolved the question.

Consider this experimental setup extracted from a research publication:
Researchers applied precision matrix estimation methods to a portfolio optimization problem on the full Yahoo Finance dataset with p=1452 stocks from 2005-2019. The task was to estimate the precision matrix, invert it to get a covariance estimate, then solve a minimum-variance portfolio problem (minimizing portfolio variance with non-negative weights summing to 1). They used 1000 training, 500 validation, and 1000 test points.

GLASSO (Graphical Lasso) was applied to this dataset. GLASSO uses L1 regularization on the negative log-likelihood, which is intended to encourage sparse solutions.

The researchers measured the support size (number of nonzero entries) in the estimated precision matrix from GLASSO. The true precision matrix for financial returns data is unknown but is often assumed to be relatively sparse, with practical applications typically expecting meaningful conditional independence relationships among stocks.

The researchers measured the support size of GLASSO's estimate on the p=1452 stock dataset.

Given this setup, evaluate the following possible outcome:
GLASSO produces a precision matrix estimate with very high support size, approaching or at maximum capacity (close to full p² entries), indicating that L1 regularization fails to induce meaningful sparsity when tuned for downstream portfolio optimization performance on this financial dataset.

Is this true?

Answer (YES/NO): NO